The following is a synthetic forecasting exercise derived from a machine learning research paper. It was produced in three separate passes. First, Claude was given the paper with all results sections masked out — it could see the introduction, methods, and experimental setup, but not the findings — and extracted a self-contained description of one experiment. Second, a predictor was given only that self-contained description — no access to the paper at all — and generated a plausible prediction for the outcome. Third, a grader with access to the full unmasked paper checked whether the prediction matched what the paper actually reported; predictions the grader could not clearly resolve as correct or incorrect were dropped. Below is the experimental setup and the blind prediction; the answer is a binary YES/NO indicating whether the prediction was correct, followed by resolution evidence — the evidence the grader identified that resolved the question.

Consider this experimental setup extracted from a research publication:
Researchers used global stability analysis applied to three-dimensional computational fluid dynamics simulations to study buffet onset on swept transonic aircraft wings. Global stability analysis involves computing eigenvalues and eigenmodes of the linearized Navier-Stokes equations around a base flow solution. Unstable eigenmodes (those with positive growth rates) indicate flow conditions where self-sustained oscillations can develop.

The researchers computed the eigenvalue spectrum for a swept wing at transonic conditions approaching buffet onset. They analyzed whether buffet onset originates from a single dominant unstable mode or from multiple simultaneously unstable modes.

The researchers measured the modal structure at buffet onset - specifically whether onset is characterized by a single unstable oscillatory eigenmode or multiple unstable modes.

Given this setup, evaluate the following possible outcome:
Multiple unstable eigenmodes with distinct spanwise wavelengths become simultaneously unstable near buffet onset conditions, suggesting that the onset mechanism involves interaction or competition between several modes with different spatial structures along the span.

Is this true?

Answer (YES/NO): NO